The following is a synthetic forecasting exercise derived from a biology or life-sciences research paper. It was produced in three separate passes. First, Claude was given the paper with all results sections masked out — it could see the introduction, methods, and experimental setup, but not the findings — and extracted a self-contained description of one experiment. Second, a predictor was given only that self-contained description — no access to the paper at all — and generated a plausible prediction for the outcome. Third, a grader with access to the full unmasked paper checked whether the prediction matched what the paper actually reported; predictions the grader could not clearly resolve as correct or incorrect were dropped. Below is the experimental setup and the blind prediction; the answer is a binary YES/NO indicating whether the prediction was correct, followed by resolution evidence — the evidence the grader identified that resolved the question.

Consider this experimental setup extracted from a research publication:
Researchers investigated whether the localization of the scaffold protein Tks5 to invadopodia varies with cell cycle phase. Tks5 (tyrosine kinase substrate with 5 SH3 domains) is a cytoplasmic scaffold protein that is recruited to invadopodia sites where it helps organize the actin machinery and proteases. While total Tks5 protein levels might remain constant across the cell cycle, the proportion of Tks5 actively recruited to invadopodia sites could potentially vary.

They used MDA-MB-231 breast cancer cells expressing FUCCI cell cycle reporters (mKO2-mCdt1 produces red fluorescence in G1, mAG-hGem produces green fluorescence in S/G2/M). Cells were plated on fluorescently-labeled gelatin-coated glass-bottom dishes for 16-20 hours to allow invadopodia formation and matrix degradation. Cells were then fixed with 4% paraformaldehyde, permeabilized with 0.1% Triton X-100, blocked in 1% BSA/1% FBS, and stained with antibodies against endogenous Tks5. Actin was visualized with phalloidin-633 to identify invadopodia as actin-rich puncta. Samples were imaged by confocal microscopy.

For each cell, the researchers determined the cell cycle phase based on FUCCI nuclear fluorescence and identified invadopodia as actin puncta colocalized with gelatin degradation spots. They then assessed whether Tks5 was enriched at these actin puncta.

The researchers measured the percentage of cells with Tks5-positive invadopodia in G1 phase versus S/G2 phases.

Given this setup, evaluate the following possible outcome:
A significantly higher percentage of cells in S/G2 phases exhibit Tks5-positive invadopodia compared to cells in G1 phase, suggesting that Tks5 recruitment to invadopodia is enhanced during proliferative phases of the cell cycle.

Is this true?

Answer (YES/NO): NO